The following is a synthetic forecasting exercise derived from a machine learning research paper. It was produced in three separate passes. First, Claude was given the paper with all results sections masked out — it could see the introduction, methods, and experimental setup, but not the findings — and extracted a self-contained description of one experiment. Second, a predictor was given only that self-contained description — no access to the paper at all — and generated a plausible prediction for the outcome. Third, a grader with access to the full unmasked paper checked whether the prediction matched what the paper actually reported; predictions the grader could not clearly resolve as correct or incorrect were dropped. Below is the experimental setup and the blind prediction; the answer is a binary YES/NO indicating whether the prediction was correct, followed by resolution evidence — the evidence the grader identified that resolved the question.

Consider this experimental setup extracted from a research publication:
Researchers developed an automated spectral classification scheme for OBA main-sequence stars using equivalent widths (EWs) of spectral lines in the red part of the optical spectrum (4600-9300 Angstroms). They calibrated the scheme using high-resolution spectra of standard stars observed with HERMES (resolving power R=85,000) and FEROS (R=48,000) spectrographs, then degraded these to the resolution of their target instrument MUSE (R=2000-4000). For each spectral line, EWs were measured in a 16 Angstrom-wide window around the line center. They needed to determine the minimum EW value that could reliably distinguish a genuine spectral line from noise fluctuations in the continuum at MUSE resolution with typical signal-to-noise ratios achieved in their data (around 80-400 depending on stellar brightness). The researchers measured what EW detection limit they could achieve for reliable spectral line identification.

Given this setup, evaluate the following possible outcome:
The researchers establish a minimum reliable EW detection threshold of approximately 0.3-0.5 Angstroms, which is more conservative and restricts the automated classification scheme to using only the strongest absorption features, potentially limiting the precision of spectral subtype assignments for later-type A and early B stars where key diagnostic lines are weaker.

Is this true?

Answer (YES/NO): NO